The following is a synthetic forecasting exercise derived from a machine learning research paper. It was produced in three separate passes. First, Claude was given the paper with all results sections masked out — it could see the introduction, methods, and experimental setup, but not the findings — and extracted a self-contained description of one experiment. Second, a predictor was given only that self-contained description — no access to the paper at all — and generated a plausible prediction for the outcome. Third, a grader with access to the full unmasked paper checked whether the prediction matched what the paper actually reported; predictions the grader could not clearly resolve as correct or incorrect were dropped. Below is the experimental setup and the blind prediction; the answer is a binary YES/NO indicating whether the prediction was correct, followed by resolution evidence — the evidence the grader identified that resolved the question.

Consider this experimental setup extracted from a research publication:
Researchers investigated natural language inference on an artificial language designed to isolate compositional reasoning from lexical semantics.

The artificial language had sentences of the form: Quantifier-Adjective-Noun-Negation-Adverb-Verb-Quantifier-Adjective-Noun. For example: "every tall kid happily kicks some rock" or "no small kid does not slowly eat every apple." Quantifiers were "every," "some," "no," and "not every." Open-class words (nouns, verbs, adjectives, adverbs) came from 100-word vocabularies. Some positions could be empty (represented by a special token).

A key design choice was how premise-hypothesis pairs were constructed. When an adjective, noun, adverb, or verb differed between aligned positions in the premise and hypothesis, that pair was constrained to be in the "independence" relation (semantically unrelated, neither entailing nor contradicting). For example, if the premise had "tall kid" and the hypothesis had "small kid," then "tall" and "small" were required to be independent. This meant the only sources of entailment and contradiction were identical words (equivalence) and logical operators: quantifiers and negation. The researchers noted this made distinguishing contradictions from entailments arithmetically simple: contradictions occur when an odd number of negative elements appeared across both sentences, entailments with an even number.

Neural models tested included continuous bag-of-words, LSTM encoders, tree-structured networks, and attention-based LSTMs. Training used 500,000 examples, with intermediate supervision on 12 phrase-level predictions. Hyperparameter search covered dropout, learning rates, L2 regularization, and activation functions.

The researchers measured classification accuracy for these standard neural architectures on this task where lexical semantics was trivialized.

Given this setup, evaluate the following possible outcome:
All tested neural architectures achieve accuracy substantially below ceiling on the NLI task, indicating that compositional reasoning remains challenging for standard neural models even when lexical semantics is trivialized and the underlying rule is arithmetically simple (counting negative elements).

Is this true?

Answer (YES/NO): YES